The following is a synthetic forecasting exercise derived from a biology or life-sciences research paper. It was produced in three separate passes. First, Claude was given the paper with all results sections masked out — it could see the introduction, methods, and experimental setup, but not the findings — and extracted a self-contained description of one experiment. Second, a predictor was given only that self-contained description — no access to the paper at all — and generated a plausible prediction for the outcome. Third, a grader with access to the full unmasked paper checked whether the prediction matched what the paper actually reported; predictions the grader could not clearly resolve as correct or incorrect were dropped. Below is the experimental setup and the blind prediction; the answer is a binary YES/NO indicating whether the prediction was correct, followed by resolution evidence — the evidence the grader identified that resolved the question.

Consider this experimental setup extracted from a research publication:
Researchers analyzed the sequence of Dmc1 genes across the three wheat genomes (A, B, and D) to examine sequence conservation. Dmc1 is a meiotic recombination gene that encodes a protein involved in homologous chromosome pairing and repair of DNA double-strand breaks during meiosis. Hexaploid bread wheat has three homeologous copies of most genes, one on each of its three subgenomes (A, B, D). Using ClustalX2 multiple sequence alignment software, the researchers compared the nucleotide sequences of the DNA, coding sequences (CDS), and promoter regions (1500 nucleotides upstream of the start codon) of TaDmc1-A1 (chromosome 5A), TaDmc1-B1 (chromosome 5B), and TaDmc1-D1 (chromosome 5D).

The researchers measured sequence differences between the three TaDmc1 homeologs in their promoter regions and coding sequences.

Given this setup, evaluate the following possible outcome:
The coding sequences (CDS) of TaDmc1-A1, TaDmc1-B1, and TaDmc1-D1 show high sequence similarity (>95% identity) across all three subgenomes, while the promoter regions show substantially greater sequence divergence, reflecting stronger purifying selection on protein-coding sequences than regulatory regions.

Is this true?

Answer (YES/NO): YES